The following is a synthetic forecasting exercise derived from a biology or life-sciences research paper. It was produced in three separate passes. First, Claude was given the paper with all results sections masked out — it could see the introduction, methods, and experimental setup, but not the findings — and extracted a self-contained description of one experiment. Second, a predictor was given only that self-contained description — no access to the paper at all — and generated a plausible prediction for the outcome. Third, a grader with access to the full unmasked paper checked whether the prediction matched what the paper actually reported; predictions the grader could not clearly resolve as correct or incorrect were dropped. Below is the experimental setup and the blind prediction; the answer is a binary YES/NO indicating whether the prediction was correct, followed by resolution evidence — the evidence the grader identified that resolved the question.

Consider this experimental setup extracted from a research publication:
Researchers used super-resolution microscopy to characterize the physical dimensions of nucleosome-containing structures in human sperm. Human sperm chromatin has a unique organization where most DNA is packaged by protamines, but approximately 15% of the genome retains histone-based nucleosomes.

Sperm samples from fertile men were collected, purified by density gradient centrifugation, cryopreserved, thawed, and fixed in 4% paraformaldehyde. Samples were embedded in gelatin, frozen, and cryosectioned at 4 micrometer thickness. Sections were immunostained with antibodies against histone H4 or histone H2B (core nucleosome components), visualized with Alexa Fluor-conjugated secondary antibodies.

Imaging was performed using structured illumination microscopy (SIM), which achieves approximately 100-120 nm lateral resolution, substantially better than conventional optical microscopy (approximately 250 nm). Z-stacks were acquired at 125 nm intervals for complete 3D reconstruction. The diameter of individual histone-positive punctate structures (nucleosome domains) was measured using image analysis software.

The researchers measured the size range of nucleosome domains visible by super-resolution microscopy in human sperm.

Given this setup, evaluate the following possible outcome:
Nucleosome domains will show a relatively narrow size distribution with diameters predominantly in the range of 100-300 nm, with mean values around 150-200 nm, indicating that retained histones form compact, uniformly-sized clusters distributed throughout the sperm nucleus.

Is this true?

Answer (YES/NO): NO